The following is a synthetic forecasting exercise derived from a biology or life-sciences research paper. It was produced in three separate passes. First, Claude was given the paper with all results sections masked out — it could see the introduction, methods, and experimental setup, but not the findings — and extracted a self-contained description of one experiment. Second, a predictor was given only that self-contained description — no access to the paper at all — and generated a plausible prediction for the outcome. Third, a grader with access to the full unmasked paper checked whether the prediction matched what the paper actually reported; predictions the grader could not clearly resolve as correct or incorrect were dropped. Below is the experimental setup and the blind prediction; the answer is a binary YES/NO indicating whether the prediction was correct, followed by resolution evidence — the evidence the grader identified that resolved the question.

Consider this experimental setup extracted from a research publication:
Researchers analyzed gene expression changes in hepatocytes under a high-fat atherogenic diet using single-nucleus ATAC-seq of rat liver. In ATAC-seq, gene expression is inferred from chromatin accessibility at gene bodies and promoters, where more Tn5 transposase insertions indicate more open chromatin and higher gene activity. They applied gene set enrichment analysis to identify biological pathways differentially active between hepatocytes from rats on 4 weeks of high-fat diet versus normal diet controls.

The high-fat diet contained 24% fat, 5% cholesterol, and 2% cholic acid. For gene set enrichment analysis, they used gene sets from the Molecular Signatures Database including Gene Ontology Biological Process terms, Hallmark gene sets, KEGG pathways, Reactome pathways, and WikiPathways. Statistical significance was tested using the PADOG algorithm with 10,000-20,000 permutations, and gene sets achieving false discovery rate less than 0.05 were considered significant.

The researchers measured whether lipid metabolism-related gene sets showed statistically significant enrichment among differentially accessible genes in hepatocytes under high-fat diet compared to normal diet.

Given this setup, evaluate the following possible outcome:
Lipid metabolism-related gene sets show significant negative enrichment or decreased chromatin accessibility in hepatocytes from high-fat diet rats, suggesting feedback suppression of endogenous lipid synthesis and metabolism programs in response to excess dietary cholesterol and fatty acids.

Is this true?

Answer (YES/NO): NO